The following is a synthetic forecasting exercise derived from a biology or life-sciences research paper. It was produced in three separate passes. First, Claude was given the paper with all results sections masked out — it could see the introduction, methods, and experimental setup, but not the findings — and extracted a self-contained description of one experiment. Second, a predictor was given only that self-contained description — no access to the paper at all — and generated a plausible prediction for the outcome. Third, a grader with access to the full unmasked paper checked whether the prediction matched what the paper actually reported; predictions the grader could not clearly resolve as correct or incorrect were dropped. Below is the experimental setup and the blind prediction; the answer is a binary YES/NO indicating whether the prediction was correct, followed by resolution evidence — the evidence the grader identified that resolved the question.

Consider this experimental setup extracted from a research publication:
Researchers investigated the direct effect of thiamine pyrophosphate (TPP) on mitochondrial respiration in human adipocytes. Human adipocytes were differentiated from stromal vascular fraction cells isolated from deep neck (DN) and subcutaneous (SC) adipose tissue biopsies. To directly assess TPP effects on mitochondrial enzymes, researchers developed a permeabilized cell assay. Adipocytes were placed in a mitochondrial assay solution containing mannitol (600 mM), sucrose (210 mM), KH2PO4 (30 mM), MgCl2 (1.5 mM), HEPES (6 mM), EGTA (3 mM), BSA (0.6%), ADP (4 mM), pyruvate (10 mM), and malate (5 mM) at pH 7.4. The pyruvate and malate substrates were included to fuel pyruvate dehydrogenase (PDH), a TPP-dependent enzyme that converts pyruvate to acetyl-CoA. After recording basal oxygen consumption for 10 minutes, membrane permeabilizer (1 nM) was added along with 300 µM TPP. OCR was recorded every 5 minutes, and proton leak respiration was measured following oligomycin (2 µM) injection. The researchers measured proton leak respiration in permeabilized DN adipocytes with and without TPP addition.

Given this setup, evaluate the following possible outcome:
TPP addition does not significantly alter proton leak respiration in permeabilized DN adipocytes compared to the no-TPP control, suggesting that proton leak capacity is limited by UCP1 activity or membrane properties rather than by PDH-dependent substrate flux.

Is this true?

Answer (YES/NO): NO